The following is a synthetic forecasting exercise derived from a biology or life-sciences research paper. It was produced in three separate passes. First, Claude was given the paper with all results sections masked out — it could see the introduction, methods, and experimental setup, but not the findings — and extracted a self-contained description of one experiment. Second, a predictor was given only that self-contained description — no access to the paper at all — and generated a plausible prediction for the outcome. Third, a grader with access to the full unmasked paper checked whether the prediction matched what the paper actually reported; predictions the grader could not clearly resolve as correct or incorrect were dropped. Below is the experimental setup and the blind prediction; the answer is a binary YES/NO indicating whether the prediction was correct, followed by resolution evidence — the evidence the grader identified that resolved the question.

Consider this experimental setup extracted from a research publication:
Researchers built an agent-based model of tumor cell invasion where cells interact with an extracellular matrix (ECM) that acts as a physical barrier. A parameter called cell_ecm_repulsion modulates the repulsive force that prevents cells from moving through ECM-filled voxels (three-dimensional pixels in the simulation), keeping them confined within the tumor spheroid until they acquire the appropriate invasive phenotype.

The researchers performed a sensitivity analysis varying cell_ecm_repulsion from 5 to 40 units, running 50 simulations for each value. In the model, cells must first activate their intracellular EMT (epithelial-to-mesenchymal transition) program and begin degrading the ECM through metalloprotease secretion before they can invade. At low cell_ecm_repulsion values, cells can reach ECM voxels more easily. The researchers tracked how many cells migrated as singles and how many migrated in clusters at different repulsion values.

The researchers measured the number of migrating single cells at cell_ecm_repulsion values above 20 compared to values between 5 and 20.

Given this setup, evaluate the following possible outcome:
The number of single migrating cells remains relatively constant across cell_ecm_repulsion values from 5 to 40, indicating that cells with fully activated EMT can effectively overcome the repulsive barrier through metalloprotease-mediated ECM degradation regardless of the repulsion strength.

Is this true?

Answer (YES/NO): NO